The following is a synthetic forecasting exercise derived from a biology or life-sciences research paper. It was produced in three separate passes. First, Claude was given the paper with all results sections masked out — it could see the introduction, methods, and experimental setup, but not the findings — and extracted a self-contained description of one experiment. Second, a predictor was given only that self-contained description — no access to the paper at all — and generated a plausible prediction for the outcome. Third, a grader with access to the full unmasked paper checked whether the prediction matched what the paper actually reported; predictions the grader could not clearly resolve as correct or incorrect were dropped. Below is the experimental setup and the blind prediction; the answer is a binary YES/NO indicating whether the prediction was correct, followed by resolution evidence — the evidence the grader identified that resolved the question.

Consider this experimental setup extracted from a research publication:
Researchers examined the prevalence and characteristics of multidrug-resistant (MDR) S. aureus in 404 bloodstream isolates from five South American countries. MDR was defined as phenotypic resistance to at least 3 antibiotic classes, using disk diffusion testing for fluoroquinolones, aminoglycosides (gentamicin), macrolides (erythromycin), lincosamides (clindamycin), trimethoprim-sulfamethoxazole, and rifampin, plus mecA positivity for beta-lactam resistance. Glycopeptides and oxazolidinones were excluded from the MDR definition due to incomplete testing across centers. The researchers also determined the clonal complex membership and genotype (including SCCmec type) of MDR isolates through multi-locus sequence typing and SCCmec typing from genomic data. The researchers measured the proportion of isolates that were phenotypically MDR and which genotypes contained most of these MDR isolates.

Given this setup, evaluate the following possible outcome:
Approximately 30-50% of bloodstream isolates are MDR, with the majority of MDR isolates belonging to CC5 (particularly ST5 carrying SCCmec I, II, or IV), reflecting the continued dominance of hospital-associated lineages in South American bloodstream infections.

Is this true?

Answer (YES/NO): NO